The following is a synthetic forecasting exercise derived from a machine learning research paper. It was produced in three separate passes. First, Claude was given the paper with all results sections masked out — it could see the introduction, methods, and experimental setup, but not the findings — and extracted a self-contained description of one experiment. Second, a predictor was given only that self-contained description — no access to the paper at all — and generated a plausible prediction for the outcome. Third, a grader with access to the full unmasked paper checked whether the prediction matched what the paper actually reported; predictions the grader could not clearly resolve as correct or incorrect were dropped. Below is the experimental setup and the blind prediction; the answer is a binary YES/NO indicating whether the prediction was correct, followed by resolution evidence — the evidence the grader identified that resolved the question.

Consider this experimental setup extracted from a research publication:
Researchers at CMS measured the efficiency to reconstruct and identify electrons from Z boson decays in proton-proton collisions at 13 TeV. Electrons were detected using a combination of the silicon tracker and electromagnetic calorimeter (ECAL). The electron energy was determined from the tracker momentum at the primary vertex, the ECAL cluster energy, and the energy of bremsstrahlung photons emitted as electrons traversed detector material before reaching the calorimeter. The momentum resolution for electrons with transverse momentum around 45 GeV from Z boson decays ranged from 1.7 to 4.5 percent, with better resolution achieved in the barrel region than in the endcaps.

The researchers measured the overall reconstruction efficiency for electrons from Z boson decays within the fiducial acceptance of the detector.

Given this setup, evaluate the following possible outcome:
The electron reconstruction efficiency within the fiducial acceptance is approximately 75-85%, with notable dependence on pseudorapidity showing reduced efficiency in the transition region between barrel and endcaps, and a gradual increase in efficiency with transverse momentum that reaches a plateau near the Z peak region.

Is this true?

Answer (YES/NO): NO